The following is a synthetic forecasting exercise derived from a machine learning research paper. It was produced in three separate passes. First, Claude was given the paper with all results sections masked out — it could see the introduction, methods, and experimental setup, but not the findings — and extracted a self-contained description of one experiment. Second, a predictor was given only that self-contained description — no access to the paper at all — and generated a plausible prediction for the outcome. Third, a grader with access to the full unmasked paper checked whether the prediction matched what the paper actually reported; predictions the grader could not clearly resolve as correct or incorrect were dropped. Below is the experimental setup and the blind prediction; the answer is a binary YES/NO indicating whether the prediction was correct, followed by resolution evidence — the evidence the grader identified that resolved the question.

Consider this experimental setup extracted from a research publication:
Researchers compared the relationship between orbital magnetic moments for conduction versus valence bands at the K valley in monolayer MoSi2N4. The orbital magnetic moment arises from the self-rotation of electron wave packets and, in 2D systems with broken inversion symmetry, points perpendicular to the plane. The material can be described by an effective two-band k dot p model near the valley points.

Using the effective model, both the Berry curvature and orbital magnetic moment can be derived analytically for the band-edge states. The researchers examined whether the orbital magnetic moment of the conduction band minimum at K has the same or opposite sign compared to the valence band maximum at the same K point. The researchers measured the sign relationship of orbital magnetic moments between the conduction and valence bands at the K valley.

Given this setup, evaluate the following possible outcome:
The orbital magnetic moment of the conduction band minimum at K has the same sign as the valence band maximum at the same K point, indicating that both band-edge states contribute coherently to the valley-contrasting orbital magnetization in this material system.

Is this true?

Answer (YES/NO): YES